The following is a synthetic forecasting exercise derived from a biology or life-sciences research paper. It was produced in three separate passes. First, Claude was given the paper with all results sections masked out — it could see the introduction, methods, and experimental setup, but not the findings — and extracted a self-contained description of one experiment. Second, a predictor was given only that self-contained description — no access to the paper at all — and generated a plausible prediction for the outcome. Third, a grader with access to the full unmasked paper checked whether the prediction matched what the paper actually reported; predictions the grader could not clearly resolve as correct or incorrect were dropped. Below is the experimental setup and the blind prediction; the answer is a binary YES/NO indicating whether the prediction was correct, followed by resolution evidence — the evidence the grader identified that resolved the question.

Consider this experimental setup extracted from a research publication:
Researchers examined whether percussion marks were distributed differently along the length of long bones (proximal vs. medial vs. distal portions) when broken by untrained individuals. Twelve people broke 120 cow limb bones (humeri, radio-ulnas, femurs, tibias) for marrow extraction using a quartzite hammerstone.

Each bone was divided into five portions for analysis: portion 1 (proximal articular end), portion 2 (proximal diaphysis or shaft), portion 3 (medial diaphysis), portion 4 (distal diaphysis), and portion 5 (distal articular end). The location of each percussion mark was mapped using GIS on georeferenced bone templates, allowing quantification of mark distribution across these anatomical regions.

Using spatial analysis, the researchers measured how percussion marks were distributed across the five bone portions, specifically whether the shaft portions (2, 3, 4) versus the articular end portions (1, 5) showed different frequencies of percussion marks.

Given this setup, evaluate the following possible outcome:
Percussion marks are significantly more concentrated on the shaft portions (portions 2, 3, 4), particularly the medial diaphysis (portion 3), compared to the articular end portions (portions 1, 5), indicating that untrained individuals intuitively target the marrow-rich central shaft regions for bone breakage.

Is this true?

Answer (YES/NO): NO